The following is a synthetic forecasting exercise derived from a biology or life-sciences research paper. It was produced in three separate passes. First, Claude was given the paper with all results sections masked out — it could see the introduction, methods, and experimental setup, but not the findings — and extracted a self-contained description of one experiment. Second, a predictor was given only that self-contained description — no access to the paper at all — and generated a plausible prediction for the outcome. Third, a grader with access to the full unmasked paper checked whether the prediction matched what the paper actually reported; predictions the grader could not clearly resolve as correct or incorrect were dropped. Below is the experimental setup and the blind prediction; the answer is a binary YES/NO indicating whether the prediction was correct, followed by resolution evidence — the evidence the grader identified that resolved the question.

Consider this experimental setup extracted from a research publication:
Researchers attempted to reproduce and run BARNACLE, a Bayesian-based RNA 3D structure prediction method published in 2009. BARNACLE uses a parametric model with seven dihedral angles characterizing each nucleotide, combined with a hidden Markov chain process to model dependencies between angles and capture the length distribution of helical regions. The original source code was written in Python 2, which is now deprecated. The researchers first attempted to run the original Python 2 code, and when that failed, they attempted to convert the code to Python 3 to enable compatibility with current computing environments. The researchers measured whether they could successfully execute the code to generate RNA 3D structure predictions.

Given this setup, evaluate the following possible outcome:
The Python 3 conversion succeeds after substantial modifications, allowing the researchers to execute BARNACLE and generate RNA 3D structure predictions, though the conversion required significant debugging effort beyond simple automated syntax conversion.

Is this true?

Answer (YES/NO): NO